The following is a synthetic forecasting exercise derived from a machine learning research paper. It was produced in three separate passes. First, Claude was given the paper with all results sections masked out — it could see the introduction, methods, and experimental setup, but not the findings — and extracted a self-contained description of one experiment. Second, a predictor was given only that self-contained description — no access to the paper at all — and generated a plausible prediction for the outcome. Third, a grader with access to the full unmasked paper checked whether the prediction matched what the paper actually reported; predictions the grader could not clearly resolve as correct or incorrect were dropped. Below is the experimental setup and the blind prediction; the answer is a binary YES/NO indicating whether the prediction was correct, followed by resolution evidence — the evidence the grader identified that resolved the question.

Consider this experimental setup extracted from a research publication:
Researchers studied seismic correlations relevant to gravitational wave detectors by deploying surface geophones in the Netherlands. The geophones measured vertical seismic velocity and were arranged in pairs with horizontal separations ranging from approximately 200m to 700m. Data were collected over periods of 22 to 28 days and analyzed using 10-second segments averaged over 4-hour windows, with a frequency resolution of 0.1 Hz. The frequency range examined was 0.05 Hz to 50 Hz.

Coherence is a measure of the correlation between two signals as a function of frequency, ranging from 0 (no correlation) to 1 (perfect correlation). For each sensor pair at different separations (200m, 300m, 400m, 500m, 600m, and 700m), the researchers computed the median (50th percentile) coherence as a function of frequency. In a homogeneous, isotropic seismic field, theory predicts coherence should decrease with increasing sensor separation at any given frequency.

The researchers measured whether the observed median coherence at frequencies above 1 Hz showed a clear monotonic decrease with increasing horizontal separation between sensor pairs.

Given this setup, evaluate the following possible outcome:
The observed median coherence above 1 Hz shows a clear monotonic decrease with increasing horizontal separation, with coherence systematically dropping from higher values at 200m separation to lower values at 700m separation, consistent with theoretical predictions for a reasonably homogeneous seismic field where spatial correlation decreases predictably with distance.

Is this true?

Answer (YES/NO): NO